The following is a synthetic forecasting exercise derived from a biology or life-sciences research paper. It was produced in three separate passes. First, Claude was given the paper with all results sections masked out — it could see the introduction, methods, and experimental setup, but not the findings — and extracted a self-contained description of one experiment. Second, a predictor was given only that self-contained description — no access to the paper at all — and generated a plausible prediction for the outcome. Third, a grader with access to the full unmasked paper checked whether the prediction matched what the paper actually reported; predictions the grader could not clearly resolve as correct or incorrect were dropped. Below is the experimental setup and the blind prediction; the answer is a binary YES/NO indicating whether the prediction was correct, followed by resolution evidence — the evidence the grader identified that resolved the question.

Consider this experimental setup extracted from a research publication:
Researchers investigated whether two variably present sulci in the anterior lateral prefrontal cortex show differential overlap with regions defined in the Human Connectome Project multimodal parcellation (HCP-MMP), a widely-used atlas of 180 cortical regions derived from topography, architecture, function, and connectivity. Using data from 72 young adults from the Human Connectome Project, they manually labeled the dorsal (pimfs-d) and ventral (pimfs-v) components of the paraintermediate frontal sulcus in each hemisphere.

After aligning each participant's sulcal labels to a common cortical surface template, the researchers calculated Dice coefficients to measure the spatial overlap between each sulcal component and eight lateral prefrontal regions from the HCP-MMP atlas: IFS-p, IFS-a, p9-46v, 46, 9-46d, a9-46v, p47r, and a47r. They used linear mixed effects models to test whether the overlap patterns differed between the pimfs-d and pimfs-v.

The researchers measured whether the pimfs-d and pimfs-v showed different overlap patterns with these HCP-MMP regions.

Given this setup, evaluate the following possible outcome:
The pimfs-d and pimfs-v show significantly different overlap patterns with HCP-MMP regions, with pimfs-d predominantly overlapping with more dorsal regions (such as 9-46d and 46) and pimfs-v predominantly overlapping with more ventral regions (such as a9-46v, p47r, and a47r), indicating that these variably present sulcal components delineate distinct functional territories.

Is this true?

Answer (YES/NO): YES